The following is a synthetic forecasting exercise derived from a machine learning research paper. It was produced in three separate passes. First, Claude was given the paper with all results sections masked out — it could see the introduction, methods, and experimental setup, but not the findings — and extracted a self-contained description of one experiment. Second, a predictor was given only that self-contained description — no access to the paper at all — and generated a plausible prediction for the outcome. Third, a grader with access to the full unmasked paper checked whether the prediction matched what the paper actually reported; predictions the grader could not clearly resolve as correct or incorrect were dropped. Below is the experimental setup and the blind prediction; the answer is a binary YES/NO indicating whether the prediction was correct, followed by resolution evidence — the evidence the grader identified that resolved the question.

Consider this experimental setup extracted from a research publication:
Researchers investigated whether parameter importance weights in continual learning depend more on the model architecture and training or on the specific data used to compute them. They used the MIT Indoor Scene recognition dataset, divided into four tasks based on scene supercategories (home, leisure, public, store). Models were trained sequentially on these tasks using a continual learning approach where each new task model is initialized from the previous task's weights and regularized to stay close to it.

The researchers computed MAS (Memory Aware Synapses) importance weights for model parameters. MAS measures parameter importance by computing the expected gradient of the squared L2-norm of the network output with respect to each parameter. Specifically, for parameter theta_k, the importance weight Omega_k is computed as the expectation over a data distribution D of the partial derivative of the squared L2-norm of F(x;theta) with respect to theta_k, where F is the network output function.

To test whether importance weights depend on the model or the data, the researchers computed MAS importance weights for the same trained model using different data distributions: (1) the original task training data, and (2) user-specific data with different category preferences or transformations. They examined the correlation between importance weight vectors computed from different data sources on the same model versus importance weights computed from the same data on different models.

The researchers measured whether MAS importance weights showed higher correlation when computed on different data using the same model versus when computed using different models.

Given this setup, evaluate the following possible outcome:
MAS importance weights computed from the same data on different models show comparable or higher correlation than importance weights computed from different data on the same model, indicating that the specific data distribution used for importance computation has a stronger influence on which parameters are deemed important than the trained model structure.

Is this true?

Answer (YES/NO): NO